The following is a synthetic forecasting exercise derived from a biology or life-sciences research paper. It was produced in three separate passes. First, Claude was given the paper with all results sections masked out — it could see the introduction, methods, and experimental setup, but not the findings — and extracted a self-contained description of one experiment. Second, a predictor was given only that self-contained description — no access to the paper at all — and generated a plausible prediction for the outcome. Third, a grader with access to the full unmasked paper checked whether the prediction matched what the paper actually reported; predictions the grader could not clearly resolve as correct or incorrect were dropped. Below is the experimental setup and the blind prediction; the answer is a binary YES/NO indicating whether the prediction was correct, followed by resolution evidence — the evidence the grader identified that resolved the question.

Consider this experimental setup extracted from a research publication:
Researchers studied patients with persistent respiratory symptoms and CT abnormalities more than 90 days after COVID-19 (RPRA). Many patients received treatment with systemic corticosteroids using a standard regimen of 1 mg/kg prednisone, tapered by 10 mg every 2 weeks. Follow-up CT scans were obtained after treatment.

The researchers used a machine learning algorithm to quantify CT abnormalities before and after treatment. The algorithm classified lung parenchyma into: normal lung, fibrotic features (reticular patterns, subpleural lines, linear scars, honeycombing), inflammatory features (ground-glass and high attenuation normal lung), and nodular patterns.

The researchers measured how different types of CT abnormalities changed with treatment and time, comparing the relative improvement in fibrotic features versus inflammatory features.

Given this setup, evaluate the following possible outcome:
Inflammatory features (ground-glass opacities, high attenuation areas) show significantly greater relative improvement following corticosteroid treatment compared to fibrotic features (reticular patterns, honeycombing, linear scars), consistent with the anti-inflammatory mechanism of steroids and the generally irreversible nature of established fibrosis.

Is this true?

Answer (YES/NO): NO